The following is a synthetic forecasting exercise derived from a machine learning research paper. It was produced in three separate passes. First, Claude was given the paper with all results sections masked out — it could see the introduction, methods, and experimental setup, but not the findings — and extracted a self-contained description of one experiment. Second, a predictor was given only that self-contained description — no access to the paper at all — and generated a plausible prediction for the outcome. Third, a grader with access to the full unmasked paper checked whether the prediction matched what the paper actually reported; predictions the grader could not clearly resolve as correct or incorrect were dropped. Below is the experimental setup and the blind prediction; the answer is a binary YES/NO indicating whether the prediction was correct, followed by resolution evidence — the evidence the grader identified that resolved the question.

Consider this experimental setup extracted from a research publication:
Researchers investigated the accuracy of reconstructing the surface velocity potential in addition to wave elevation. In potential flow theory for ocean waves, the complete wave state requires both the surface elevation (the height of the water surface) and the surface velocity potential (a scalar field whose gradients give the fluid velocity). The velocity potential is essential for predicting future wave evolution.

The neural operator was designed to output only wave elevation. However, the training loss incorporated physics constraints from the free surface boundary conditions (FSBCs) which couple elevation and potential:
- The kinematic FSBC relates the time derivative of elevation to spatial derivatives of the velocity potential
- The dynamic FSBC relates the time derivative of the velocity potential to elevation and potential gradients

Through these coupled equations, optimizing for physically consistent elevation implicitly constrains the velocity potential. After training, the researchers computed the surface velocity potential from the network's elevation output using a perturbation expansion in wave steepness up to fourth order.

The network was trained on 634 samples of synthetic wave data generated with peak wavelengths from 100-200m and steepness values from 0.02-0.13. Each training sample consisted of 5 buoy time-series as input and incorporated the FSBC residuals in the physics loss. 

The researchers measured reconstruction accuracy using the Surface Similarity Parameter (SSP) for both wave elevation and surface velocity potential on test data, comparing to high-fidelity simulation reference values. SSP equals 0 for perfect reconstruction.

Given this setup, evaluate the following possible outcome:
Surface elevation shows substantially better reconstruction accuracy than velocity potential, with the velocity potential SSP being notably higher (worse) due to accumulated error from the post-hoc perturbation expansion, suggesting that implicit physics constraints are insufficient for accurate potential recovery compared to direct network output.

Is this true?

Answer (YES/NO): NO